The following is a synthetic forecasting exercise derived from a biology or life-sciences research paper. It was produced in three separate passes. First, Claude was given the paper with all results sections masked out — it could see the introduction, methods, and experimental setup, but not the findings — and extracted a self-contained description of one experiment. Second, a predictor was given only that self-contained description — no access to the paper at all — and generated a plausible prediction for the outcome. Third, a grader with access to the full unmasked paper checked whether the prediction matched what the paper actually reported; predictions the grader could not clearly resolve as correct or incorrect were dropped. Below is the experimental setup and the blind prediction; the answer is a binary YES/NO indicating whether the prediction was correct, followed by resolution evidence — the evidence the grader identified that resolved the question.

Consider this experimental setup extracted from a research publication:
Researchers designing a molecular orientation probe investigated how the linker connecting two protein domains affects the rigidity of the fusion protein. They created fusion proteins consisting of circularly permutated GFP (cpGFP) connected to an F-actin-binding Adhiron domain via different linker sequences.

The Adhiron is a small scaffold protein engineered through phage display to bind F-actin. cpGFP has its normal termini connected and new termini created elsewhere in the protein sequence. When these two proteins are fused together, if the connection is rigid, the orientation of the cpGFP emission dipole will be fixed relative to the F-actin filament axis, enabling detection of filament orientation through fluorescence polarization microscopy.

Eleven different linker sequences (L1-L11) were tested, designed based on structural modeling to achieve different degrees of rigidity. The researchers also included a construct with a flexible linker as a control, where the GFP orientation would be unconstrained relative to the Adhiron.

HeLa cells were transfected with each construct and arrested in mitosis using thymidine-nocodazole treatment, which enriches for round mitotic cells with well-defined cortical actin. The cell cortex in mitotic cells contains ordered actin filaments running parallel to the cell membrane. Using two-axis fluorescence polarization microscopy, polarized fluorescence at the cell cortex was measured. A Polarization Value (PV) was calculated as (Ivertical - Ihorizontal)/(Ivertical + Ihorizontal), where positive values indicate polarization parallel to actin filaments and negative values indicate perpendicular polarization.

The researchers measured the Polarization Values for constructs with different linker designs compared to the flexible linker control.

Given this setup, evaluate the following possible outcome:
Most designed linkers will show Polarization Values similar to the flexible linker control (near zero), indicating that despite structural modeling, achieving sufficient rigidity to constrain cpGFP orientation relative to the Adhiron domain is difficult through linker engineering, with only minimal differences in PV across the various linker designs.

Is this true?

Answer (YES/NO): NO